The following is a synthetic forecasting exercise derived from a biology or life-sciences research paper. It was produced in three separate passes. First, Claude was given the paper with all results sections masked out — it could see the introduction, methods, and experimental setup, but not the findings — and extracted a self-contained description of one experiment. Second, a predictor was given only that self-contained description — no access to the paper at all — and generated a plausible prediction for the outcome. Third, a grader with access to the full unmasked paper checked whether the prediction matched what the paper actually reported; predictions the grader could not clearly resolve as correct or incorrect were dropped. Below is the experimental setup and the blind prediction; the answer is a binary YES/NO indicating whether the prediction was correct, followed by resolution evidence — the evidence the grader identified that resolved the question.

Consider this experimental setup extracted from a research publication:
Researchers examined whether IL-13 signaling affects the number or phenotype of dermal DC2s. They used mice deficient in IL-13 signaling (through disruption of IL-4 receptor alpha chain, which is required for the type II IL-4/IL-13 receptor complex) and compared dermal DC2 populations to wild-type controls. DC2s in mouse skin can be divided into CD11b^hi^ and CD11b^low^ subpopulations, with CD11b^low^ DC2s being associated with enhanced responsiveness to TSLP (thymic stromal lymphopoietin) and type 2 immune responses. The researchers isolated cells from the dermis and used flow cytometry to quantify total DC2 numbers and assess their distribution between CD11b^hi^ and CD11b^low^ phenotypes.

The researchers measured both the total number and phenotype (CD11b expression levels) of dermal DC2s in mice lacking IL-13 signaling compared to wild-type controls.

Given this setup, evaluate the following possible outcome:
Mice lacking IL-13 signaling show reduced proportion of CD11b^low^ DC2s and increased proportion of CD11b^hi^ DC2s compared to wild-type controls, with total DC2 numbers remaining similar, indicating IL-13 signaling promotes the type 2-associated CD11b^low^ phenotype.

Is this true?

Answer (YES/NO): YES